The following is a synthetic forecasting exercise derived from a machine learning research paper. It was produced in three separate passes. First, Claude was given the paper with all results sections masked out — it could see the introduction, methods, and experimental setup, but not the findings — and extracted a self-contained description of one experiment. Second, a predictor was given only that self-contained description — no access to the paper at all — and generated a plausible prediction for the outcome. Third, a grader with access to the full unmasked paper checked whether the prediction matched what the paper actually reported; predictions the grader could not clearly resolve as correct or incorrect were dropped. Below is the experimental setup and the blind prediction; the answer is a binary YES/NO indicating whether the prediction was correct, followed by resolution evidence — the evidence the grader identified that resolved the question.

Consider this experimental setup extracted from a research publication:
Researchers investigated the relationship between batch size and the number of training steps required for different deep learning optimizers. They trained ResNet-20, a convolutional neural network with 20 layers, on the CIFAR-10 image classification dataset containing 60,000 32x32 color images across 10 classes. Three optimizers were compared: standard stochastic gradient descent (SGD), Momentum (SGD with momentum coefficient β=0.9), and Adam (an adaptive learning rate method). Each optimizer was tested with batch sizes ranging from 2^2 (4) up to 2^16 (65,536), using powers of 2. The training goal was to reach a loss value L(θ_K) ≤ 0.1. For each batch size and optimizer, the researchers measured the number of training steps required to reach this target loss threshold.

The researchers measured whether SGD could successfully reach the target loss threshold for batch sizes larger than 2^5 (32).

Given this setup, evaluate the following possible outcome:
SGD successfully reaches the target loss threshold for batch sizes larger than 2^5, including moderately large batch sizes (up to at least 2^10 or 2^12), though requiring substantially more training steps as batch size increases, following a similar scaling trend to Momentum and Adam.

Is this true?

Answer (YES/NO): NO